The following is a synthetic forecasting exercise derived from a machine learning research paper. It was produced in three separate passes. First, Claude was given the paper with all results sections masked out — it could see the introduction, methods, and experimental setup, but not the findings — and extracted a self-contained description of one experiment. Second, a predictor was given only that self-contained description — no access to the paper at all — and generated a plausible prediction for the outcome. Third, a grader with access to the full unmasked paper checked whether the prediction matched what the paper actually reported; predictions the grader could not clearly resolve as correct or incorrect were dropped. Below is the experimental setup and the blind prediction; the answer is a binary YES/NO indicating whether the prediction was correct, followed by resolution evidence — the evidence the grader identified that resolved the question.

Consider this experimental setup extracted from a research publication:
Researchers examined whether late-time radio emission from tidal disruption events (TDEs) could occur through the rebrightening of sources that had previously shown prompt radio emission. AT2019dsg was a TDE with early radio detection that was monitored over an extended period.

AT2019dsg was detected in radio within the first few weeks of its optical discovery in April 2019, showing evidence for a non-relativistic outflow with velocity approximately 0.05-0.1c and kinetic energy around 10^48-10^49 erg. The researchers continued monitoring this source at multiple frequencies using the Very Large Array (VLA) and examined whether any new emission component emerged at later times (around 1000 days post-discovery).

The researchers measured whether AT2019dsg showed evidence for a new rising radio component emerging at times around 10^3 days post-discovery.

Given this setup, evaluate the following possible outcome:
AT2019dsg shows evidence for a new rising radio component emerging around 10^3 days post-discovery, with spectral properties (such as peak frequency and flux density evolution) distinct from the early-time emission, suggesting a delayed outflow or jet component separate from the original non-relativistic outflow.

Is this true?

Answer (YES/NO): YES